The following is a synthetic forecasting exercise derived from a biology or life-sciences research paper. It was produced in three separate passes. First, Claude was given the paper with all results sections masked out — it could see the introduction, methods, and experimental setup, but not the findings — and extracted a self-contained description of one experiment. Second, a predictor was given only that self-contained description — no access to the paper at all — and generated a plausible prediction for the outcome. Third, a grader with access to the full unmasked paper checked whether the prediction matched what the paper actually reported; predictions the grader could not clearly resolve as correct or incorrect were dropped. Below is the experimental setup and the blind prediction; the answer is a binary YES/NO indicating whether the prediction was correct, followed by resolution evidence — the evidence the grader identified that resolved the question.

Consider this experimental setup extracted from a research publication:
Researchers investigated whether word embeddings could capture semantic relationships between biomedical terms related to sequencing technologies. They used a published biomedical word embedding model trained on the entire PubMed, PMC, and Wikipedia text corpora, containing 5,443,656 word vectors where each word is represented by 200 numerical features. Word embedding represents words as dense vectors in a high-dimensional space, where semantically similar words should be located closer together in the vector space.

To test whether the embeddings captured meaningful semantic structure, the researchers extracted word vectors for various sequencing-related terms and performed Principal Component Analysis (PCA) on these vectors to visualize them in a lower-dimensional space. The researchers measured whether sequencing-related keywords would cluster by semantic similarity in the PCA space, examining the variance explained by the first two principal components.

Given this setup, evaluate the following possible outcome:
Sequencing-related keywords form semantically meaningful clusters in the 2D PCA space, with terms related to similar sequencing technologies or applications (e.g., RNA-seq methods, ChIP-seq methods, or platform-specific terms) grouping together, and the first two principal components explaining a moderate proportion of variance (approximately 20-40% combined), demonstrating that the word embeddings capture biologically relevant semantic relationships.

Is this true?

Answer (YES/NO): NO